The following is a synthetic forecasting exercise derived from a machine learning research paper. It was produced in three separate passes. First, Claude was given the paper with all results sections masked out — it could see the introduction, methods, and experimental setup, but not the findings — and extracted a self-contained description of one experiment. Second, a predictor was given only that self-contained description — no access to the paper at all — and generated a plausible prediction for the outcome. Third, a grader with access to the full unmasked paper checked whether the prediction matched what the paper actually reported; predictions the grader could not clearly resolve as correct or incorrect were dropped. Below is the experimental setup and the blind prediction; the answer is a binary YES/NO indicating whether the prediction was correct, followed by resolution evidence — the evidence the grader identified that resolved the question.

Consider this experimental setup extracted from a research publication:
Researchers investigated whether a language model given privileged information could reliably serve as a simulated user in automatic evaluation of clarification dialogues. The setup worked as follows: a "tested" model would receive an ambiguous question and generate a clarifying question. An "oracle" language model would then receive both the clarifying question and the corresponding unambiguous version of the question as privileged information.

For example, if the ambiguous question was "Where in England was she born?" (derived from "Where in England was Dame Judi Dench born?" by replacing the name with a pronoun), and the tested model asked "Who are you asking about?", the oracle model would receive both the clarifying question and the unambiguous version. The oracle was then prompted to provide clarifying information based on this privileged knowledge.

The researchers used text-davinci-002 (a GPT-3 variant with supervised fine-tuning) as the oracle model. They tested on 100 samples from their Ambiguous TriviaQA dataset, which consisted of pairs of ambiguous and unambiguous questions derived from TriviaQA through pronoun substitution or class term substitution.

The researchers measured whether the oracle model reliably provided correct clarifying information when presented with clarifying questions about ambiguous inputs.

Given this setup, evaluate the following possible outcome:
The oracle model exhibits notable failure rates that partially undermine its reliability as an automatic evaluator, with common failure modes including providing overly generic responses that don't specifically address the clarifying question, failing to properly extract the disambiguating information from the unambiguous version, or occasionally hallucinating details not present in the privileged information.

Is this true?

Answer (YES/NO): NO